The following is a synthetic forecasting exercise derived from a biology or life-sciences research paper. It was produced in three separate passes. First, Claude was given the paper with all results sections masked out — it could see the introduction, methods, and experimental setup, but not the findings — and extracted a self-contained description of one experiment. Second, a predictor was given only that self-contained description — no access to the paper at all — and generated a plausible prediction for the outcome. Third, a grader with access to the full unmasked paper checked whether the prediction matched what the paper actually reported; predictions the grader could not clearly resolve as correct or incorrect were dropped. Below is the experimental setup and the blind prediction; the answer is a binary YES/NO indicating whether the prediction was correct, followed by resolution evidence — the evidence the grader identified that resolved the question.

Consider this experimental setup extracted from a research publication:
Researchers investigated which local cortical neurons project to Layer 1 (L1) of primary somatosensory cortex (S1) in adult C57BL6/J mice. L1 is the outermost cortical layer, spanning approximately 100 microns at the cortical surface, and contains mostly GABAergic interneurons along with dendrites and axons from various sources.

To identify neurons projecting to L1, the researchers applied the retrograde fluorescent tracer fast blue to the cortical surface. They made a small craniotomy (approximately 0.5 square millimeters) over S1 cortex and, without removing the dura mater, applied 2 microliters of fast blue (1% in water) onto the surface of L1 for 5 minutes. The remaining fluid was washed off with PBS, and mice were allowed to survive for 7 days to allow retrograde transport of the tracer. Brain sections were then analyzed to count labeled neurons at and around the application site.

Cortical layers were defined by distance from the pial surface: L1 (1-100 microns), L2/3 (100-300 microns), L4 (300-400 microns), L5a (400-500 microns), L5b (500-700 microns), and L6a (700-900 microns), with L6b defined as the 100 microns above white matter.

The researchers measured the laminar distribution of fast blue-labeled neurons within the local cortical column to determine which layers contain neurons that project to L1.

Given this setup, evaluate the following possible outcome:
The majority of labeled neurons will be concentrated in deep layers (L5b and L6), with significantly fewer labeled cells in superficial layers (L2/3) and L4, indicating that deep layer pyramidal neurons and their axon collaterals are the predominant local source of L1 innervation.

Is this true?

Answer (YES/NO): NO